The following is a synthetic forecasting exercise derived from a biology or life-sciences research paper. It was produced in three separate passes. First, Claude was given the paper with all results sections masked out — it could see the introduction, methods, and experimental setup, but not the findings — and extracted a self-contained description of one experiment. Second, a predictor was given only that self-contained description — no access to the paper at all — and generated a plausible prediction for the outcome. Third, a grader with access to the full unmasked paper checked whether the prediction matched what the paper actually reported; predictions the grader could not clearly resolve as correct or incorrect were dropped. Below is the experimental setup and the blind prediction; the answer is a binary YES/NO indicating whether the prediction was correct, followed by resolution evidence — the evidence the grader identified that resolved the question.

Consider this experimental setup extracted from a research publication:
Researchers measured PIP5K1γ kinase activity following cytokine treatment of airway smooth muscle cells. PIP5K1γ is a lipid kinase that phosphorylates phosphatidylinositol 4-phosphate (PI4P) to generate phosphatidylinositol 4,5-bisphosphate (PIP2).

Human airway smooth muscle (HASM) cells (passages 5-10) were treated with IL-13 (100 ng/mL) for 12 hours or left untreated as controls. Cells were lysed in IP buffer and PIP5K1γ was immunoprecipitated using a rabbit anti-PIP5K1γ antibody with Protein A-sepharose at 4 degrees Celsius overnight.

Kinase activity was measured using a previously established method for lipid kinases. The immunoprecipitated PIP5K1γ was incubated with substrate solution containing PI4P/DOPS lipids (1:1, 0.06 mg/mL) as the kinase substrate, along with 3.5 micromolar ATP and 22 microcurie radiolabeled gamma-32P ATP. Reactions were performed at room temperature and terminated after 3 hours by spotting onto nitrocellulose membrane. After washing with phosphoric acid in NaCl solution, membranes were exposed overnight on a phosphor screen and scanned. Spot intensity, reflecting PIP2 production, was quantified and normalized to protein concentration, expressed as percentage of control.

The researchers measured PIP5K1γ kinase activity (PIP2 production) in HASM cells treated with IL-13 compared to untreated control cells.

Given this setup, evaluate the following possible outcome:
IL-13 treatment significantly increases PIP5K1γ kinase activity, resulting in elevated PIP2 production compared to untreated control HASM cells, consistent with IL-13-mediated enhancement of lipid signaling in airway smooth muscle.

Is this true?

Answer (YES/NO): YES